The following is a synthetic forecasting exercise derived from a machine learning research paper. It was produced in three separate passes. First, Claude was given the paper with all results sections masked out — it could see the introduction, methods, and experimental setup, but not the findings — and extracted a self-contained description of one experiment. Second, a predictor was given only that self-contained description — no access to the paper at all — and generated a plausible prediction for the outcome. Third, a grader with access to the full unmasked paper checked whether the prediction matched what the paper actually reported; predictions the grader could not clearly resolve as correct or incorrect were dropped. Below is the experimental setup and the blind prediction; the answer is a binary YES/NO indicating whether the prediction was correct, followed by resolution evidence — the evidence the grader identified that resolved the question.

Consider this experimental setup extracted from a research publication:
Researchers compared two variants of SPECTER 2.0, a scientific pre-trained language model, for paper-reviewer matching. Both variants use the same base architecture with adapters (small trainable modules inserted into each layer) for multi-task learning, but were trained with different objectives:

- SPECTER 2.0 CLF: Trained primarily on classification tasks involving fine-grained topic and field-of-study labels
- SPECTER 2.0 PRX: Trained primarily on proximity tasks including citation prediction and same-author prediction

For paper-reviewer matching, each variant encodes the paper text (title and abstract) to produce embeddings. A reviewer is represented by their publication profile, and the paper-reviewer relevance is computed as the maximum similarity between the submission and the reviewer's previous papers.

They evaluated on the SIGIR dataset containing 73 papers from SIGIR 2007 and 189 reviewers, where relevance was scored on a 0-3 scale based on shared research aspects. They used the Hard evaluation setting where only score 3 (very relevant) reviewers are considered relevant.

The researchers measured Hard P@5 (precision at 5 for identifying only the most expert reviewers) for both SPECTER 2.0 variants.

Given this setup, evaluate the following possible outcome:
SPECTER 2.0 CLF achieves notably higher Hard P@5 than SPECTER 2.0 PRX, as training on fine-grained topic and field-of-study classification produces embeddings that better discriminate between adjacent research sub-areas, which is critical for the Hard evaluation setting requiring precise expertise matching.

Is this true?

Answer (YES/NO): NO